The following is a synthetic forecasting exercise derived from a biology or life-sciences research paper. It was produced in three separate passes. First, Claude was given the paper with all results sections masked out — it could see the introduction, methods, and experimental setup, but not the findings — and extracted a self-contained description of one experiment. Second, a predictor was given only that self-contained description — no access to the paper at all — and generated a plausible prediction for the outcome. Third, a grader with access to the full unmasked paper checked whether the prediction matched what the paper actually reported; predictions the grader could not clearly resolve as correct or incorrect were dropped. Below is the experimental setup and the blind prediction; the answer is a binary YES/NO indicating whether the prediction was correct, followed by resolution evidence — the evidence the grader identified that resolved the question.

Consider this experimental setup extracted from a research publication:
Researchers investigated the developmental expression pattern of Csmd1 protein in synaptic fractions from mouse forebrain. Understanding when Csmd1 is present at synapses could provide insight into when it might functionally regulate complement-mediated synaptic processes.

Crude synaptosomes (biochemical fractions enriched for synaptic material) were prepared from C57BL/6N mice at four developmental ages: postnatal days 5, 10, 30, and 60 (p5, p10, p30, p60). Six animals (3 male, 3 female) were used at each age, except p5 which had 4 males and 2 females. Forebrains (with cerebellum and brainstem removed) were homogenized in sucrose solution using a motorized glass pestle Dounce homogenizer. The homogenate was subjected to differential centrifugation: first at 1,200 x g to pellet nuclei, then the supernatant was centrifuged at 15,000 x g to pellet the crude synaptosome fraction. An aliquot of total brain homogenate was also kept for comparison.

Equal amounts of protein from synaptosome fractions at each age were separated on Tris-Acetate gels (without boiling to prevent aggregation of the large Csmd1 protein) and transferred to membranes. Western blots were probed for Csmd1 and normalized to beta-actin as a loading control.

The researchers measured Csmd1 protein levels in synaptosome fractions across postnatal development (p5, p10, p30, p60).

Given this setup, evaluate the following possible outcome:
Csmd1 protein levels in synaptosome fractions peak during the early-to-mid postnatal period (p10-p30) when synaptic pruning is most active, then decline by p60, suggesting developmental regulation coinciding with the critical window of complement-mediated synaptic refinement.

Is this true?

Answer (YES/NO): NO